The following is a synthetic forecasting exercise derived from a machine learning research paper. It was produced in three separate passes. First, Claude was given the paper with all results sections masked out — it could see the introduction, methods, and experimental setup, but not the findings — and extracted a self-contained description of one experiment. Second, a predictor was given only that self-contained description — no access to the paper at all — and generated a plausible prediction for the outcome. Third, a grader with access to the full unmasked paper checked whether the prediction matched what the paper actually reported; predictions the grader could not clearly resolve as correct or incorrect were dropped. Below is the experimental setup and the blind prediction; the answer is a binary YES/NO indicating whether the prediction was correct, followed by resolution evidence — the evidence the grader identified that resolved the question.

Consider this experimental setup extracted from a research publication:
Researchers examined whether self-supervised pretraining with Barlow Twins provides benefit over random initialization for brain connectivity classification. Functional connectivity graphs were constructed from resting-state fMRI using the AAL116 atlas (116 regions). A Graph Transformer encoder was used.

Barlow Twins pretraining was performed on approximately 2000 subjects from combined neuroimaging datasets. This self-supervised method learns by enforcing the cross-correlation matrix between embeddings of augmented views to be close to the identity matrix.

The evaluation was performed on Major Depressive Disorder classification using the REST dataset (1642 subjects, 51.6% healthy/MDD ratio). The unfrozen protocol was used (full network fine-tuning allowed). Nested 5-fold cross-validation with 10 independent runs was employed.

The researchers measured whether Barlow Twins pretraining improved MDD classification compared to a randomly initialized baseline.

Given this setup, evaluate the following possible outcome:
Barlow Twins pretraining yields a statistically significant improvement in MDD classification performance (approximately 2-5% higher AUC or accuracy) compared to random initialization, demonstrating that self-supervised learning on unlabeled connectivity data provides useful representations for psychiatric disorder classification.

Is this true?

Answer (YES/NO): NO